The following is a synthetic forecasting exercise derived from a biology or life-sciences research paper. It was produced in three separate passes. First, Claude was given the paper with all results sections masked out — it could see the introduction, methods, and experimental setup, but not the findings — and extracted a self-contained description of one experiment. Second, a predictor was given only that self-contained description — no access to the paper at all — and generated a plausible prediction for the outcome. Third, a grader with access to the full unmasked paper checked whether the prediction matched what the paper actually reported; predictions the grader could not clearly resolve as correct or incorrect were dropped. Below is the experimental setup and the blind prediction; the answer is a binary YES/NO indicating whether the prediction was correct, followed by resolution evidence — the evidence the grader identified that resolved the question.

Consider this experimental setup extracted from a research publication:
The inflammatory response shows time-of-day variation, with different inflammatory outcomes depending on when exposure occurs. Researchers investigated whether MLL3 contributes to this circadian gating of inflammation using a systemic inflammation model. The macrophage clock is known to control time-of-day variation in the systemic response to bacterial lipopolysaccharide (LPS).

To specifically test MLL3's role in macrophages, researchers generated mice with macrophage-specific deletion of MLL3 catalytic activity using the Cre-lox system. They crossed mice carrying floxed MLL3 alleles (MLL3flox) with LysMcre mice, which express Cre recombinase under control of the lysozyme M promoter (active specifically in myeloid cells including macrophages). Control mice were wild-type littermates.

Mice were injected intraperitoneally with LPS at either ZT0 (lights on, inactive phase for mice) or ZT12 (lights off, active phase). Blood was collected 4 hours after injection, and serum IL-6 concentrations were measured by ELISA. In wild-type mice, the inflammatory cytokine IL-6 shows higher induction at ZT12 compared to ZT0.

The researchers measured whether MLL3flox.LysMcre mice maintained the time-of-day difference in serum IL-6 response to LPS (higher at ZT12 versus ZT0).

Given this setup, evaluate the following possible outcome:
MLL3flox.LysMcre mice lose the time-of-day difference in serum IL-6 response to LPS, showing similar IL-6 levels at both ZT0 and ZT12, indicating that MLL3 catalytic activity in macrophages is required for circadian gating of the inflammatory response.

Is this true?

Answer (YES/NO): YES